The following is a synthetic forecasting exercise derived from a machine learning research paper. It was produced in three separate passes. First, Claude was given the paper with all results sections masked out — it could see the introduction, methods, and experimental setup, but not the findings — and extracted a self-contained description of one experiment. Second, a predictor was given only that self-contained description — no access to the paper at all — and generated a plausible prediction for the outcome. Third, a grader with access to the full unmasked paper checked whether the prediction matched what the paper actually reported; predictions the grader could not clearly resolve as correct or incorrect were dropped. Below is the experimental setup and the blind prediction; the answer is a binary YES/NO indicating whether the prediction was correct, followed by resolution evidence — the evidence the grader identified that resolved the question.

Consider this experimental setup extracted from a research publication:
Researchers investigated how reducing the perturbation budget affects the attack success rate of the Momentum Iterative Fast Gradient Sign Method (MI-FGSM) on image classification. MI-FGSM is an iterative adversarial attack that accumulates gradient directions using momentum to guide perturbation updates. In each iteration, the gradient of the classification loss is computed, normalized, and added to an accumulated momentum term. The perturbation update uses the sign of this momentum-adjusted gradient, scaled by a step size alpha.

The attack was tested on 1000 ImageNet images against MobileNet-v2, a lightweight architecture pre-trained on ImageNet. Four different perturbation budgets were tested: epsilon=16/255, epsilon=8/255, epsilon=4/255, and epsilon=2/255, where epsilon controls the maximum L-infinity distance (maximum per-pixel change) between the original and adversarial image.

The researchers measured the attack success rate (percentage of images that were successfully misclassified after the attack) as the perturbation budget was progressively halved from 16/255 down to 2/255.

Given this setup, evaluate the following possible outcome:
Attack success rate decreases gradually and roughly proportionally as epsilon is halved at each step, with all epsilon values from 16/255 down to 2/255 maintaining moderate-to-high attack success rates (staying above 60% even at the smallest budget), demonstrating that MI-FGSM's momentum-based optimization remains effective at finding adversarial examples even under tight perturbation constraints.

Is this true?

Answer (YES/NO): NO